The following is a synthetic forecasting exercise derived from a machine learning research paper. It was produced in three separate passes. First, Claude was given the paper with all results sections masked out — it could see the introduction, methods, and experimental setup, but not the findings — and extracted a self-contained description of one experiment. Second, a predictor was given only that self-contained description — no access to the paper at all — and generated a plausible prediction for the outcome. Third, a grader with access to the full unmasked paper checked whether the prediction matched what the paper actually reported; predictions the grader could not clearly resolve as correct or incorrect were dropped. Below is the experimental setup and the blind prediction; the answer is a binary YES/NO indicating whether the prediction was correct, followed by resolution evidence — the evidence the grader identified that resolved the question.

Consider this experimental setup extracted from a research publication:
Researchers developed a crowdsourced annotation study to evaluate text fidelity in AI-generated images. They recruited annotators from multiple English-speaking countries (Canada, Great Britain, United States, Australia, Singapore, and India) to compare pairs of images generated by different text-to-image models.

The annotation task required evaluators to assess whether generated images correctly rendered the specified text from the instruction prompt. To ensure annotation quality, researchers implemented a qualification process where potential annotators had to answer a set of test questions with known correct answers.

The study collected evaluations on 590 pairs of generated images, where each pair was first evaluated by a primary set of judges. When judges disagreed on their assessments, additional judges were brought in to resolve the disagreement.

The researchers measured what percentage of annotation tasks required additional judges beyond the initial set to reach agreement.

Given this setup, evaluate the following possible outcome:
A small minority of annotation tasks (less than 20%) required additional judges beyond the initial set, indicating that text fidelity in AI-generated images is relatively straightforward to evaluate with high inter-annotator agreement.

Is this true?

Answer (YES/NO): YES